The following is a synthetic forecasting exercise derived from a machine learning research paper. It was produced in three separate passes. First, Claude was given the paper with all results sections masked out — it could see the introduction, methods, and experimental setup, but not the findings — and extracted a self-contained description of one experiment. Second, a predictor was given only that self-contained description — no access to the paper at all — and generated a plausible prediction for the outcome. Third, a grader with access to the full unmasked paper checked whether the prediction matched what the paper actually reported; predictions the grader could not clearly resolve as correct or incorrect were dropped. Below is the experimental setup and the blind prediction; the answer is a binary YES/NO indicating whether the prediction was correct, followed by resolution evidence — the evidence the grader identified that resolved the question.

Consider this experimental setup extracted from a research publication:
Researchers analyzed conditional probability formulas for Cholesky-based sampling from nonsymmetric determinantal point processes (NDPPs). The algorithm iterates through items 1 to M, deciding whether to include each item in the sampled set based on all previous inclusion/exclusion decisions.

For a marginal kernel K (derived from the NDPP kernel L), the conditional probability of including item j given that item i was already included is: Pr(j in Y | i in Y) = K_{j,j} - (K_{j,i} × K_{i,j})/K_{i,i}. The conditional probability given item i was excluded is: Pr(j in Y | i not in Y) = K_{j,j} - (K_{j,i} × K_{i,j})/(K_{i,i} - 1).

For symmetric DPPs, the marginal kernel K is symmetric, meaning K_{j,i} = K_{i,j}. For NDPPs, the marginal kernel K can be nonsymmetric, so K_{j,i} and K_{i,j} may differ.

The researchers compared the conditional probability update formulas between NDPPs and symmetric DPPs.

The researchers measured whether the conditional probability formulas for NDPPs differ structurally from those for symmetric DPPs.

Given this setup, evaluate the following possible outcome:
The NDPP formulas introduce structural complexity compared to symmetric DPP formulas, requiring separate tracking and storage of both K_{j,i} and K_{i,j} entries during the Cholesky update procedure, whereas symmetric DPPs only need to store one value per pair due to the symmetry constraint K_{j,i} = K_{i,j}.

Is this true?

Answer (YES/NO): NO